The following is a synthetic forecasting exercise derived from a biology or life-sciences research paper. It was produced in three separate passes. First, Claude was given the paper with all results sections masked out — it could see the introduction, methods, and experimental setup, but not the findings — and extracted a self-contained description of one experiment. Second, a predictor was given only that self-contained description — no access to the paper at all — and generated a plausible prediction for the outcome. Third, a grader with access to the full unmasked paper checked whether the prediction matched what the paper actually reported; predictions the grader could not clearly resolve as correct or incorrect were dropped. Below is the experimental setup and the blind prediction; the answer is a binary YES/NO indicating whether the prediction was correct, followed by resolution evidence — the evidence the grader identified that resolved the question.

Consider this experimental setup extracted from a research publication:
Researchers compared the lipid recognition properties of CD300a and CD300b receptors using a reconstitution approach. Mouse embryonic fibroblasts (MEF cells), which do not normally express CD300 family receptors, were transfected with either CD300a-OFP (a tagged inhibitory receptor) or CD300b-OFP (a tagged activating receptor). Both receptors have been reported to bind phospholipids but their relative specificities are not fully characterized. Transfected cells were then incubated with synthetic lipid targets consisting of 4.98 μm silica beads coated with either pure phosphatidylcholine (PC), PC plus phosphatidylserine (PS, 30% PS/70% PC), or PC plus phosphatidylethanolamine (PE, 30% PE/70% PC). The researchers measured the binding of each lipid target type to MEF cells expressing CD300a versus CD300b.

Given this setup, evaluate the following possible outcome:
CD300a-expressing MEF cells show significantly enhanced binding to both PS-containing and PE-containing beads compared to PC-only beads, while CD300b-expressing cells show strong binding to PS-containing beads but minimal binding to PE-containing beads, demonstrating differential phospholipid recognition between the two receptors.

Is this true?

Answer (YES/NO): NO